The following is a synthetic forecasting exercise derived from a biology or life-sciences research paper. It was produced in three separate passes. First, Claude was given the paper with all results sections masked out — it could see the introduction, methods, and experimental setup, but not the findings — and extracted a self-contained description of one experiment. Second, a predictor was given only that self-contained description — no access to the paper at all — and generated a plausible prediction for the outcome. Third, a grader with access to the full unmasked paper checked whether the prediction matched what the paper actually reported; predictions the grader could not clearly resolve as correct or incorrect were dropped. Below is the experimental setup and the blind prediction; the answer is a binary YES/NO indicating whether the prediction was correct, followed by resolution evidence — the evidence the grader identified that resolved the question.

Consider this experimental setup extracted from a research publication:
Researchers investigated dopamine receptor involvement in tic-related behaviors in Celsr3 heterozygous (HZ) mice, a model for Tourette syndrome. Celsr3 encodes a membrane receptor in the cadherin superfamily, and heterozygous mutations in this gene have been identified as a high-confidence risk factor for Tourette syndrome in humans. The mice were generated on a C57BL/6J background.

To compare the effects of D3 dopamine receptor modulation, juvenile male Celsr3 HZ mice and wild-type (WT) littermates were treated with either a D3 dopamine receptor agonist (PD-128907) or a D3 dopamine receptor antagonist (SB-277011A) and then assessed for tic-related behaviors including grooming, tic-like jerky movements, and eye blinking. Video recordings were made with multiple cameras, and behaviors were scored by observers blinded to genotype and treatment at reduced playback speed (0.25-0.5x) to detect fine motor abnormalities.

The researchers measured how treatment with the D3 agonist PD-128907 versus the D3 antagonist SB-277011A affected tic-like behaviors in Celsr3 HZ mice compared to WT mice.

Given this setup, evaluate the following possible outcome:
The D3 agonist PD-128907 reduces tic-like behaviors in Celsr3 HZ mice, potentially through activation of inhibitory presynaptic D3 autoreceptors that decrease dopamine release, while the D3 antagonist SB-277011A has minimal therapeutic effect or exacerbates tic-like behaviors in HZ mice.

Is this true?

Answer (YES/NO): NO